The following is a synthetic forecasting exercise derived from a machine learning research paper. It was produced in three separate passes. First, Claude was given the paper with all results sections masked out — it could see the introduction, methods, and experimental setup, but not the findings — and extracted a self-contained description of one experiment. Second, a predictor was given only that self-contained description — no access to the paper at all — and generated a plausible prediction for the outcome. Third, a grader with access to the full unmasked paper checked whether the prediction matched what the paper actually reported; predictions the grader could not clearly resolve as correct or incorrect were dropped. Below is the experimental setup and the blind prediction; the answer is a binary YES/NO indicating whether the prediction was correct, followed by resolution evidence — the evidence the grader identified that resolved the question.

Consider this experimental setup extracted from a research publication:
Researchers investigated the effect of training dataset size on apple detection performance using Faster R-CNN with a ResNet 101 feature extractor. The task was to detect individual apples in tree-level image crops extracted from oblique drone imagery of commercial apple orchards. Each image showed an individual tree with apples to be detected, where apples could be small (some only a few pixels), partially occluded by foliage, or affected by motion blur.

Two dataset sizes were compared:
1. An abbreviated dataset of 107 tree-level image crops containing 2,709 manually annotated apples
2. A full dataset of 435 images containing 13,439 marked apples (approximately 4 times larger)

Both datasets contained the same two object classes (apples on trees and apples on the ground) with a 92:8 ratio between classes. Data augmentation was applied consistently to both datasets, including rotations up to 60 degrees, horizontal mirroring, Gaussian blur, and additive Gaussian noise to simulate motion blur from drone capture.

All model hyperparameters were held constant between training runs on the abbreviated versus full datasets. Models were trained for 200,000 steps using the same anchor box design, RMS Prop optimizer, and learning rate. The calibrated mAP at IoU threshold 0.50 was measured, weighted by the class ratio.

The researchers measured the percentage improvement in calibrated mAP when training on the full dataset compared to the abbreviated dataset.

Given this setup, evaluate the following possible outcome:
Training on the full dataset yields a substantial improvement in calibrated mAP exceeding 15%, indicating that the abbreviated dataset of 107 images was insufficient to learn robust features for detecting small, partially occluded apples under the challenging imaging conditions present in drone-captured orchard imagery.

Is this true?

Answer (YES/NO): NO